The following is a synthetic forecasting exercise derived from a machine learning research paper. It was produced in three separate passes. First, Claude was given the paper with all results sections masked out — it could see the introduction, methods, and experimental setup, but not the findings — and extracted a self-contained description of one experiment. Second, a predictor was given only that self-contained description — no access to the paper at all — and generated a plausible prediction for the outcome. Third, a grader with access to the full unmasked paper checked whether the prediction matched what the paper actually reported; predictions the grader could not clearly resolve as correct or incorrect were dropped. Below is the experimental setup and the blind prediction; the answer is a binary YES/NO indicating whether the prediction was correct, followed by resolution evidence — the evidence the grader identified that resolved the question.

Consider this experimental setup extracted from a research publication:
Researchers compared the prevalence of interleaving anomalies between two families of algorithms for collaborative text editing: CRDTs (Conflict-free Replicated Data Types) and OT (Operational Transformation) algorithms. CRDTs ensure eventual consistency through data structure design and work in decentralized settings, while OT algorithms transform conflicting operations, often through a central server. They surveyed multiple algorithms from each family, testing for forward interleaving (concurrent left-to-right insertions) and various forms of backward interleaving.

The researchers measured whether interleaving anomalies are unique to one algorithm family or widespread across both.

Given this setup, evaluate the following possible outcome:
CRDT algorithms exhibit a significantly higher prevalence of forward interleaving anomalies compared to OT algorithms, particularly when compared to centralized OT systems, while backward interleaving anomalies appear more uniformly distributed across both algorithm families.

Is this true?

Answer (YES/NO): NO